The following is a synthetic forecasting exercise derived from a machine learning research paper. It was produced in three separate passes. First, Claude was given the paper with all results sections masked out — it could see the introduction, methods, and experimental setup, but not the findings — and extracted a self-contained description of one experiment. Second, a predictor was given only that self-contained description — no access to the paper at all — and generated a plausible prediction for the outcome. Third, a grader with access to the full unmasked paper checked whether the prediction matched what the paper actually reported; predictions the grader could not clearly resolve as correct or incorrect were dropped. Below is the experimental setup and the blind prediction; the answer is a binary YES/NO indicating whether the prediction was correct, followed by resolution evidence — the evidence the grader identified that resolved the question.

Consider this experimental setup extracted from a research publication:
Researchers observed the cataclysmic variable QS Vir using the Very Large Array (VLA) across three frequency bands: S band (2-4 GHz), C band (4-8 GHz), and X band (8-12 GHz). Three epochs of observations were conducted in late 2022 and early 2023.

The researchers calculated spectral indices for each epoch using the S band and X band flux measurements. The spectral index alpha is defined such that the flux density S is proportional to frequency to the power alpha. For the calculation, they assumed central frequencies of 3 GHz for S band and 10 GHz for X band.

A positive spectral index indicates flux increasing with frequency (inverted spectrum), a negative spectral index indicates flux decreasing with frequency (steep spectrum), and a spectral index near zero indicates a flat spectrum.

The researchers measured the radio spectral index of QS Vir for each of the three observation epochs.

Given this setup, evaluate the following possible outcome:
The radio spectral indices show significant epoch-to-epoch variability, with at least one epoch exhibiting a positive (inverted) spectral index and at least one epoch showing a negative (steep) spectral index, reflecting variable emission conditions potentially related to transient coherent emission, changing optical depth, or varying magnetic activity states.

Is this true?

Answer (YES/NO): NO